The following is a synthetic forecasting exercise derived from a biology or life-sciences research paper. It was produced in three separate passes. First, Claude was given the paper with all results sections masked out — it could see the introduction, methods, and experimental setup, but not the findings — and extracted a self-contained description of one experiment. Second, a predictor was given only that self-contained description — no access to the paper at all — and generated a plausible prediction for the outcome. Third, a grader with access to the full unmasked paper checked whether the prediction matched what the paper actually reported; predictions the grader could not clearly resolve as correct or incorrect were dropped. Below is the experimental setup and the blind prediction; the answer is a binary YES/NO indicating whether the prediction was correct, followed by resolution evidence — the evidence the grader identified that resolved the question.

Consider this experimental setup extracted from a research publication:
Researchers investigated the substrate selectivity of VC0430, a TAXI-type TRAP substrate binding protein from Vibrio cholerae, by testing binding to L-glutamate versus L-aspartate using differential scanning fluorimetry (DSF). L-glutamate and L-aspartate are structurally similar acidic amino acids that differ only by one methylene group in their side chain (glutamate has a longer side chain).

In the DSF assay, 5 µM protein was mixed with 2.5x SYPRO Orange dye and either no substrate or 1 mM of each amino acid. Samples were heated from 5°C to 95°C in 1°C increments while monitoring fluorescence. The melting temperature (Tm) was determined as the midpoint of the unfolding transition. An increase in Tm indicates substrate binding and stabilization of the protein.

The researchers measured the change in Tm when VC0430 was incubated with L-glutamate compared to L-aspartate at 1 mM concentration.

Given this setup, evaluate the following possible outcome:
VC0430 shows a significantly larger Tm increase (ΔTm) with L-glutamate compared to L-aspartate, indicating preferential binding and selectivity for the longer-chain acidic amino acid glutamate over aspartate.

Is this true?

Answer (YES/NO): YES